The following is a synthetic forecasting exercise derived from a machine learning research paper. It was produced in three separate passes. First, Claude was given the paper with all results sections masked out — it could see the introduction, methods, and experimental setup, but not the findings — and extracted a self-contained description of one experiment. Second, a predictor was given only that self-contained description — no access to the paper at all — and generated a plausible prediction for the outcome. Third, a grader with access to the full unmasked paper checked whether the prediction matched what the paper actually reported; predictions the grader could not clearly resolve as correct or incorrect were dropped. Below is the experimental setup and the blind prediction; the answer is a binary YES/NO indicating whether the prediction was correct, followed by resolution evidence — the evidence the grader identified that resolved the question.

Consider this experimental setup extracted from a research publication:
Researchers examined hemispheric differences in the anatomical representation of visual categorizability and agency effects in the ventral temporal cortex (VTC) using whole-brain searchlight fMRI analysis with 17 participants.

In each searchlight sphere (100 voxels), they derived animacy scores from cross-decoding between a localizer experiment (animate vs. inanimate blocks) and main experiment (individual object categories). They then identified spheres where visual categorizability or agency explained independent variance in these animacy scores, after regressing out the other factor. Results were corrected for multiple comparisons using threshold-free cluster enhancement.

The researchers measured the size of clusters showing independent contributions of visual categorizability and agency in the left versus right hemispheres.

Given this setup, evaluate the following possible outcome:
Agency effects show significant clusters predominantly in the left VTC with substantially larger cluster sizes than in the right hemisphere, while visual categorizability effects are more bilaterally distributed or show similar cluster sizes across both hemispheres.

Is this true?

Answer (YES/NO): NO